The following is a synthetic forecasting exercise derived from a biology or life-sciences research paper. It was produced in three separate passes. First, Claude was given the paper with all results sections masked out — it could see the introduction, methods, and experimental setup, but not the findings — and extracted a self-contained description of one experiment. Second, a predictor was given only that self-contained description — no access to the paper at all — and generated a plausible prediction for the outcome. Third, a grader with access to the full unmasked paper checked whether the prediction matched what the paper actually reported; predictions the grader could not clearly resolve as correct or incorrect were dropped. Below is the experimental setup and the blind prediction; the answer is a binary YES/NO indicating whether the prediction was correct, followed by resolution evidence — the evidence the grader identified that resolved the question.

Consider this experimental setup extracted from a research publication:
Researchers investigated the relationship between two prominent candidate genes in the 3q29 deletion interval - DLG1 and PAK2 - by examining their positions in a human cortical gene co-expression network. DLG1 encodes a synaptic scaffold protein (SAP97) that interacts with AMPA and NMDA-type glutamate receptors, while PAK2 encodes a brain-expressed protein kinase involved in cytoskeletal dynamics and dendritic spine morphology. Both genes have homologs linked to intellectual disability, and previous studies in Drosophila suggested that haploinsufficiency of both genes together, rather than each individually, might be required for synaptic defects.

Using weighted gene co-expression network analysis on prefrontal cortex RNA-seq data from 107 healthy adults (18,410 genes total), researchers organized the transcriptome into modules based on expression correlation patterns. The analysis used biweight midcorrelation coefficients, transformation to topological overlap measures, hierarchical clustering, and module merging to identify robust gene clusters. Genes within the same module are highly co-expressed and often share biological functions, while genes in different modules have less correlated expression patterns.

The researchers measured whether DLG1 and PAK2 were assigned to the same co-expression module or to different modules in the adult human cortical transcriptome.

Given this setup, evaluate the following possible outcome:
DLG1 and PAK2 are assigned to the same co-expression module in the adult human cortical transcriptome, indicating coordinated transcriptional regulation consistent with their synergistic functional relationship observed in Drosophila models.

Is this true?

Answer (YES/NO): NO